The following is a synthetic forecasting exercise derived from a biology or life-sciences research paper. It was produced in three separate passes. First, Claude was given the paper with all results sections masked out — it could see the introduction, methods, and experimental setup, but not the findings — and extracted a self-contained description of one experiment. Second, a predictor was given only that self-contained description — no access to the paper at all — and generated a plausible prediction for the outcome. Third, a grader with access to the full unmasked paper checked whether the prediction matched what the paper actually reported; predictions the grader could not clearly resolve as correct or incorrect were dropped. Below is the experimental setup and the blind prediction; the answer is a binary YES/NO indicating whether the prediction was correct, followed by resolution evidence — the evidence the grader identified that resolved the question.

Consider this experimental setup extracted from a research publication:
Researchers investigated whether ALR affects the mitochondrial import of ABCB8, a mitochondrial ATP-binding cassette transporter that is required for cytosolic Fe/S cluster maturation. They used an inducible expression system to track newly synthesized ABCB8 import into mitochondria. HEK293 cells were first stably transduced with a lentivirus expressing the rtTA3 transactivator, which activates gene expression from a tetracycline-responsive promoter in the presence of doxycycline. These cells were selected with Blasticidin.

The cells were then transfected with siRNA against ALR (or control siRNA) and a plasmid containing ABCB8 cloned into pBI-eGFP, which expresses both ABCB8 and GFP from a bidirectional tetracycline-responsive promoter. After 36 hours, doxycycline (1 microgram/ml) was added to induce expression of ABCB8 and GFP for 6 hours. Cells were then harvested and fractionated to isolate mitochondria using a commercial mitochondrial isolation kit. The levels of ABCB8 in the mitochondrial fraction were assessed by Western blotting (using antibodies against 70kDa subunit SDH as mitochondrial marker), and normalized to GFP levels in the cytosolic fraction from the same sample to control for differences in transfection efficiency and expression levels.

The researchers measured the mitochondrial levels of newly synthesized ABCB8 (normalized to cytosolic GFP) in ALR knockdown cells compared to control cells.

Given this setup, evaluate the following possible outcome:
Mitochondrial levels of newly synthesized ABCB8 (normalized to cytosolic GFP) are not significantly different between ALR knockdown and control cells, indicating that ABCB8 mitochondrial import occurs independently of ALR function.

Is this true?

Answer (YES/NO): NO